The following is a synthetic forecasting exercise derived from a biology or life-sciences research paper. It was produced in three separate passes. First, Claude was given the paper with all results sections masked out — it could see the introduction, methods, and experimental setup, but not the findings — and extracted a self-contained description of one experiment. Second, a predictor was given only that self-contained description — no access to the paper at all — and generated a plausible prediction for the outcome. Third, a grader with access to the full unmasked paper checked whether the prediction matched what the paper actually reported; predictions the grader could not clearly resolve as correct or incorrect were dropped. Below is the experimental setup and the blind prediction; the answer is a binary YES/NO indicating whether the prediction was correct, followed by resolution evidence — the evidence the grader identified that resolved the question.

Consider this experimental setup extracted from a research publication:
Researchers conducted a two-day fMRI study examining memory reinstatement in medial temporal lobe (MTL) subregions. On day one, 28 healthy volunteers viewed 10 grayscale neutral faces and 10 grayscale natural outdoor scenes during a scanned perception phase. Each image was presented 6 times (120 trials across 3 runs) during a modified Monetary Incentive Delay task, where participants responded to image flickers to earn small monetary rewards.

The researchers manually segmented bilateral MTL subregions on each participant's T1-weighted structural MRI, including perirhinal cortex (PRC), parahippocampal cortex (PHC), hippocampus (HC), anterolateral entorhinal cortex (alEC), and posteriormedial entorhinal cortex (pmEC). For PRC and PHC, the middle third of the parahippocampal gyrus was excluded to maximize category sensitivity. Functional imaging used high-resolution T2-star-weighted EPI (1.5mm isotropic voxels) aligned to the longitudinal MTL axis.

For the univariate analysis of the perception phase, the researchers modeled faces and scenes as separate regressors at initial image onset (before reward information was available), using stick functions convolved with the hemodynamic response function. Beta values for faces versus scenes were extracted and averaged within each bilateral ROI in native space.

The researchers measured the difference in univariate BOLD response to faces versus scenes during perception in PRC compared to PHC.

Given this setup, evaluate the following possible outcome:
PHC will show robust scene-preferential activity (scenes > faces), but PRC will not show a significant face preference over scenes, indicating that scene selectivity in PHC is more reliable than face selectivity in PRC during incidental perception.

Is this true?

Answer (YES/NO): NO